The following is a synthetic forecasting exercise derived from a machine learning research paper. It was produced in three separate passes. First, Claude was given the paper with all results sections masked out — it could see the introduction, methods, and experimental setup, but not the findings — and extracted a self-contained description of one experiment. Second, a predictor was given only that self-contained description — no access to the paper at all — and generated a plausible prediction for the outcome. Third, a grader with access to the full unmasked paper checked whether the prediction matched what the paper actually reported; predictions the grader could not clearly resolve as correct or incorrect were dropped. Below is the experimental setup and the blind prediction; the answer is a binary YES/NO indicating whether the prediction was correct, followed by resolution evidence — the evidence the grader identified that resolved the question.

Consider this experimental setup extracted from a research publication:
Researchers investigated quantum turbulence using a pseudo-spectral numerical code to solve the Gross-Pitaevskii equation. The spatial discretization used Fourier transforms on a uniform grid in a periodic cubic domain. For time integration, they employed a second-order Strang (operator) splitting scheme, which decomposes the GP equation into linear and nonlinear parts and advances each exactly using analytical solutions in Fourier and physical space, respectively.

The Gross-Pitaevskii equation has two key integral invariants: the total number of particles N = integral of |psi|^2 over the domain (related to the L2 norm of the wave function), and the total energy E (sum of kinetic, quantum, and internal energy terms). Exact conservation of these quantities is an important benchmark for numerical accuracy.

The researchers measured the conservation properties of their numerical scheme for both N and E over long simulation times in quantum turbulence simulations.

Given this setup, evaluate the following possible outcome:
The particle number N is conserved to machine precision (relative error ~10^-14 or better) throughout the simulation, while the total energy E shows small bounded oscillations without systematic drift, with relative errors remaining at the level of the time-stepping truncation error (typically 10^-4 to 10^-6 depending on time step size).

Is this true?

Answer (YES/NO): YES